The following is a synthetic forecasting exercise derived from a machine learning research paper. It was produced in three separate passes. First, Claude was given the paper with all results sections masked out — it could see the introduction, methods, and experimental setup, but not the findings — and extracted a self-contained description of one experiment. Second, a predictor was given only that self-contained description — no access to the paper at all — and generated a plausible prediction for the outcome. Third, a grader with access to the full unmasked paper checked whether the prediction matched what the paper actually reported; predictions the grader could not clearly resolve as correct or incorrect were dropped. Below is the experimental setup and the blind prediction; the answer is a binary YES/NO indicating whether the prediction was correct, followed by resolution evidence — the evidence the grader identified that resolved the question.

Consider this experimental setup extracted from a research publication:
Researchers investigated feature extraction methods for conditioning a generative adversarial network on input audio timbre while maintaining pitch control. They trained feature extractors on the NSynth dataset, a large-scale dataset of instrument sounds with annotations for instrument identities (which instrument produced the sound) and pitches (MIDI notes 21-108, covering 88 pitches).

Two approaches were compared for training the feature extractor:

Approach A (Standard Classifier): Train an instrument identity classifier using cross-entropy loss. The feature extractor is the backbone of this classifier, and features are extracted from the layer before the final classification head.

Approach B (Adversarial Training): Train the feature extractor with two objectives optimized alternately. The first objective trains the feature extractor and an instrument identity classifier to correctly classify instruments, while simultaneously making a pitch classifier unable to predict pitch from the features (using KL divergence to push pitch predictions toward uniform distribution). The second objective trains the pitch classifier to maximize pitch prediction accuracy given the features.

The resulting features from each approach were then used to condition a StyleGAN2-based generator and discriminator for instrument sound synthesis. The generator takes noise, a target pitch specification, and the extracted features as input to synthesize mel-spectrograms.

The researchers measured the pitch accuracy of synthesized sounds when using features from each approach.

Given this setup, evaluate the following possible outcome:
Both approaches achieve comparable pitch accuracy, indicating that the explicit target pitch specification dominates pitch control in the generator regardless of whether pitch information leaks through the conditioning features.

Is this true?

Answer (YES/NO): NO